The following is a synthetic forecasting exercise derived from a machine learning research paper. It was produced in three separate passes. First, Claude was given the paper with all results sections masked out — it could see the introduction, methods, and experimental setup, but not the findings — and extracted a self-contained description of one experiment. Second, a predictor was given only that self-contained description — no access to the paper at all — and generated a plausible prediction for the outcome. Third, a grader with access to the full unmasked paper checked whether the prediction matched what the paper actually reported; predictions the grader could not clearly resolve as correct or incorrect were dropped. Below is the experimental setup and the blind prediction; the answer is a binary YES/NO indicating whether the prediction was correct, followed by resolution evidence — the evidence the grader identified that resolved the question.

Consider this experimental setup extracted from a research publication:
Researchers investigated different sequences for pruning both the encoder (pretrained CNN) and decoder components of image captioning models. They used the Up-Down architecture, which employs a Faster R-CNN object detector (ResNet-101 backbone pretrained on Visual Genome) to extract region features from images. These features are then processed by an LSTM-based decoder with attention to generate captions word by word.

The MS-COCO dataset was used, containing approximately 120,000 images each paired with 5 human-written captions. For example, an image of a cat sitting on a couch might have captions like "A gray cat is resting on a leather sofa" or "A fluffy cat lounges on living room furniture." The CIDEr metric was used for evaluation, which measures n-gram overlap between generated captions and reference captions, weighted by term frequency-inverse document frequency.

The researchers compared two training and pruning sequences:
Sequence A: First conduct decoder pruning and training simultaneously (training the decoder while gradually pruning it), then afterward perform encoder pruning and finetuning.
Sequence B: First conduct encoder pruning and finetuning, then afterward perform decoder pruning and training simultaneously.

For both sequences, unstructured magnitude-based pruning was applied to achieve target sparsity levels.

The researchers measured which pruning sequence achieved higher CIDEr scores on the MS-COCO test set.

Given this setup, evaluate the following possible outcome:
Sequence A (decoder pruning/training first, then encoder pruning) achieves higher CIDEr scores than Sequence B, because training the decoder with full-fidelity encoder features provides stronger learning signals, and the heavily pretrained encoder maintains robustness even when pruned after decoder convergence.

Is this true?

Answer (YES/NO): YES